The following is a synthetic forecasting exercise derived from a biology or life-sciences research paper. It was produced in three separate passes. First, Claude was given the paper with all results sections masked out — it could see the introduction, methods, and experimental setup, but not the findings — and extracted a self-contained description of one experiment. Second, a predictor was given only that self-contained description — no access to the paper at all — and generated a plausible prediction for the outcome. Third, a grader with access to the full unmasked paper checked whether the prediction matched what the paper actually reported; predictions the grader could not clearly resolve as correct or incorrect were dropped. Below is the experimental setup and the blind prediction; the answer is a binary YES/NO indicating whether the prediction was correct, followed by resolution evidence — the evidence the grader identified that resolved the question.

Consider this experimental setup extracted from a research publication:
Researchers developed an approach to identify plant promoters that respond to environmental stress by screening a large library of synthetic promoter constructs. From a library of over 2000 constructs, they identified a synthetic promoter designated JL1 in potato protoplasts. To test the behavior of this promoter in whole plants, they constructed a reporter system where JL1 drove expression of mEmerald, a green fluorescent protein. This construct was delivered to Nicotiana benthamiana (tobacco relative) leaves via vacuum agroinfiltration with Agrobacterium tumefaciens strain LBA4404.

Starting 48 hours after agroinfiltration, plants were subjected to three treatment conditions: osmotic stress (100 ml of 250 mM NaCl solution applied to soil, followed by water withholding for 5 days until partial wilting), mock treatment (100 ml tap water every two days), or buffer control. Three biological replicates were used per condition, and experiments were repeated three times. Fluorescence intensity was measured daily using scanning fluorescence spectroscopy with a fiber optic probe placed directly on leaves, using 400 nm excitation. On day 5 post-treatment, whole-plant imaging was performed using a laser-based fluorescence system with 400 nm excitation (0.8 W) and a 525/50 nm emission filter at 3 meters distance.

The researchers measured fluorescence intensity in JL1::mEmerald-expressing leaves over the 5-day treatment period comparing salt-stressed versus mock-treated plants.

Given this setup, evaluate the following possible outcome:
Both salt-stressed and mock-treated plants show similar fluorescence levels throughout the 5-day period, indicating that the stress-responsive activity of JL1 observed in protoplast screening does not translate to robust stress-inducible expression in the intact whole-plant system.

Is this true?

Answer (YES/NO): NO